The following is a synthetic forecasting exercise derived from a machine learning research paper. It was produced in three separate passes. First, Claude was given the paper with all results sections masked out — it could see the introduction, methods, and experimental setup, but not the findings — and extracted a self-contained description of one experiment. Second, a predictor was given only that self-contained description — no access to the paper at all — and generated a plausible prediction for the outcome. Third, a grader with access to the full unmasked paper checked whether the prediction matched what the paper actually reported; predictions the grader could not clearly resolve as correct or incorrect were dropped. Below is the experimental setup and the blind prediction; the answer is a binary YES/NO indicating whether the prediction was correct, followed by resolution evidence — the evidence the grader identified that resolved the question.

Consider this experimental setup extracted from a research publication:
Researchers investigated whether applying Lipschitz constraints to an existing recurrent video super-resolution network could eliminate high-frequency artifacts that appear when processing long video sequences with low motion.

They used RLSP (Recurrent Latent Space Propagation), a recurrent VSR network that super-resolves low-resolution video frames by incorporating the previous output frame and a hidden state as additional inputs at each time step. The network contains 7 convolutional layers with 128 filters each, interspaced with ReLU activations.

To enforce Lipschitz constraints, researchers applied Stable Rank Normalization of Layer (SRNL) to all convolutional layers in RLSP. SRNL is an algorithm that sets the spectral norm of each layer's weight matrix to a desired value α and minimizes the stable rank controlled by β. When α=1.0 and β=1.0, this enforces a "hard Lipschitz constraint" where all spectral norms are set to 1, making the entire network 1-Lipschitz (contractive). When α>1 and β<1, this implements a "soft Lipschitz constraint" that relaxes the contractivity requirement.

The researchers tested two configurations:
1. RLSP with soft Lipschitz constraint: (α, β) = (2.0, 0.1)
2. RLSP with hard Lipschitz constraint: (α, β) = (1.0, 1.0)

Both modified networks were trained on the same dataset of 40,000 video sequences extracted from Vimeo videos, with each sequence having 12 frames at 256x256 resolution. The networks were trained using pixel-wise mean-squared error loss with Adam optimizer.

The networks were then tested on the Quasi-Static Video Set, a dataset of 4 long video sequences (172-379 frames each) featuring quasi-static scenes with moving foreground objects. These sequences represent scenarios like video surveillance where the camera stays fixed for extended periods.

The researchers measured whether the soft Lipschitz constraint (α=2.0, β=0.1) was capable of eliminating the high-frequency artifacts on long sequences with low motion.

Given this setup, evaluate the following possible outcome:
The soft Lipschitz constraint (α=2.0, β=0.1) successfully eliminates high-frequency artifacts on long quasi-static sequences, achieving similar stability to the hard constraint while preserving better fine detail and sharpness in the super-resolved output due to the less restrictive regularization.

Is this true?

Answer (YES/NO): NO